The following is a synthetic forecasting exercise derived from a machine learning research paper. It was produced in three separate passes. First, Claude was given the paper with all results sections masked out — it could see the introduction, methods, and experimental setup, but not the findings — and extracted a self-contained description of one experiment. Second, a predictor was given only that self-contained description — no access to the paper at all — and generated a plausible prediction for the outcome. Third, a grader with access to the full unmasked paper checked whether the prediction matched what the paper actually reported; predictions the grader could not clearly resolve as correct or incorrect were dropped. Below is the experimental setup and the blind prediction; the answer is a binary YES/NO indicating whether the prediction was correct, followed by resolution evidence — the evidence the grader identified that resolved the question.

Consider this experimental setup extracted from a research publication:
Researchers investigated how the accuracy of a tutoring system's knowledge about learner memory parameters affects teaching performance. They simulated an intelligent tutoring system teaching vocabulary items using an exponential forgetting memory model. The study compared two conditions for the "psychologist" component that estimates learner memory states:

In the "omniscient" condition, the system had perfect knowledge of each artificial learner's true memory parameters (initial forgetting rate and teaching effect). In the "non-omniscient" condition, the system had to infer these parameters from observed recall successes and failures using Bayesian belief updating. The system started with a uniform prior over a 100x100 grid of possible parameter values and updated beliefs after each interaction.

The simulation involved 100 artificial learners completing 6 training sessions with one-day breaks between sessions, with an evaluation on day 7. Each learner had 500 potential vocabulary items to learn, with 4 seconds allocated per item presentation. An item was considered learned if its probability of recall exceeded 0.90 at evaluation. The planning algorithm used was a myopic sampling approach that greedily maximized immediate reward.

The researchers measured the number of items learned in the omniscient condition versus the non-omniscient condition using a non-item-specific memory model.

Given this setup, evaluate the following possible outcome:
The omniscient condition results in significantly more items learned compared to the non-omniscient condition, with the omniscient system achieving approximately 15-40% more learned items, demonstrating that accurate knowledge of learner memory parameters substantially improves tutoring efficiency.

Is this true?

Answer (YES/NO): NO